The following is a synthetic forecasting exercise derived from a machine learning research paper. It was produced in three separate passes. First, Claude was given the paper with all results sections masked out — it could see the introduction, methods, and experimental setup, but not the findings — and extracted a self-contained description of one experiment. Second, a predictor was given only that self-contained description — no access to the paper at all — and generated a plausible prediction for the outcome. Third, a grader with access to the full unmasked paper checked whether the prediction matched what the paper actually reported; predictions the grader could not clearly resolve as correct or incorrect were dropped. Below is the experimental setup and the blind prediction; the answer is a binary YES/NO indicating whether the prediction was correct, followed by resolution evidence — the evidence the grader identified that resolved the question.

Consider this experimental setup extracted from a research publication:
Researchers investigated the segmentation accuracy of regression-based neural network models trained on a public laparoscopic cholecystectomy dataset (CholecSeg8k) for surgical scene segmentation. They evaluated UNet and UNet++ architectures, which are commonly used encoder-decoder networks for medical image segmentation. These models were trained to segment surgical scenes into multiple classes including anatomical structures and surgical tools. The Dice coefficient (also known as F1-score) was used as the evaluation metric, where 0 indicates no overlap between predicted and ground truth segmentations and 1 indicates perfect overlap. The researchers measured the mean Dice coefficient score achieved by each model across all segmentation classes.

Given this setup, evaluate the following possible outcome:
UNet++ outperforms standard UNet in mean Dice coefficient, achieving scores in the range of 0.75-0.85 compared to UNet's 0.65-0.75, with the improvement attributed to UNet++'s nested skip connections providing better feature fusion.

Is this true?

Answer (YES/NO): NO